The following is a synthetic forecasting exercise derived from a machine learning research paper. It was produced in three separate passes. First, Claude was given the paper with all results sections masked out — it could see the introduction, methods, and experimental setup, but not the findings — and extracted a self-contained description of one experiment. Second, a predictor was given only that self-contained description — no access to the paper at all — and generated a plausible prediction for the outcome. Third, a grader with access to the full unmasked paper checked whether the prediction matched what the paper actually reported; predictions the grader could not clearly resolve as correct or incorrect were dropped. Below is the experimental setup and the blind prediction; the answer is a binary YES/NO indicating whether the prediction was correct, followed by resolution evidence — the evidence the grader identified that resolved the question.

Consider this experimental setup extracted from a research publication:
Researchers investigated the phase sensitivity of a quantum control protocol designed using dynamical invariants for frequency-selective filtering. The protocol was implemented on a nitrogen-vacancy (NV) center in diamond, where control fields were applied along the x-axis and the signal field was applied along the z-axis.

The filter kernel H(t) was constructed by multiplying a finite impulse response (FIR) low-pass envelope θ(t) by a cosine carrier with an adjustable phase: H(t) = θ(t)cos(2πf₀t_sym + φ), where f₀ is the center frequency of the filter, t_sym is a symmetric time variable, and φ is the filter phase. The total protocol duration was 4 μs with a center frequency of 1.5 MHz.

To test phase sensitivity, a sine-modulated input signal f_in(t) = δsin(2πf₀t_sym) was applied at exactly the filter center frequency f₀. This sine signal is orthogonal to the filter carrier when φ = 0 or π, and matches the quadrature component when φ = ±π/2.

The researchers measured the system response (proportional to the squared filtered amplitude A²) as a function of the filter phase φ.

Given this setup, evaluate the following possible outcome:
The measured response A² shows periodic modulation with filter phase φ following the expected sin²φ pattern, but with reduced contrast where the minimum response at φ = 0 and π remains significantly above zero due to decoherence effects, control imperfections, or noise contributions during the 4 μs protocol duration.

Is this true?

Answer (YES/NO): NO